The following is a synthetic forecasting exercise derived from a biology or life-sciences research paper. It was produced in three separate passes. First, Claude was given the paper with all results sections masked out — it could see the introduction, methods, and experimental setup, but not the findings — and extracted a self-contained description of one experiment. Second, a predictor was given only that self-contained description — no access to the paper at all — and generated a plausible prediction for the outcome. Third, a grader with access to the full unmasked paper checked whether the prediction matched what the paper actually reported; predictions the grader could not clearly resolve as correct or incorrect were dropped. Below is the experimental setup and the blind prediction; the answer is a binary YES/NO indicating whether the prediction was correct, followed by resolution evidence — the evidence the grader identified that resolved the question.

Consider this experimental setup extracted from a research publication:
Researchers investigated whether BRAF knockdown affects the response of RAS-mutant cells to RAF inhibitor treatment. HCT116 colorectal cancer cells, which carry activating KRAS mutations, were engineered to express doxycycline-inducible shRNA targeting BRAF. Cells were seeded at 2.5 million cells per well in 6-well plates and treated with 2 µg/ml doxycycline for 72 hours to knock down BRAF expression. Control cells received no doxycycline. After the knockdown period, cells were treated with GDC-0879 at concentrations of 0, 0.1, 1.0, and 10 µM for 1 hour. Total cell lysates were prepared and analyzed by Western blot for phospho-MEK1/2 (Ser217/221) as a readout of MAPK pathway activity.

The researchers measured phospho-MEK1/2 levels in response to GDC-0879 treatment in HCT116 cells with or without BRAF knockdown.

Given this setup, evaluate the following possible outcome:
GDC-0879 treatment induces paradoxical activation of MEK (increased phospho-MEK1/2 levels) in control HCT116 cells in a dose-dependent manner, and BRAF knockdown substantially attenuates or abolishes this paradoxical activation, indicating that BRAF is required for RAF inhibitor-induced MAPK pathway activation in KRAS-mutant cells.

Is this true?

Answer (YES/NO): NO